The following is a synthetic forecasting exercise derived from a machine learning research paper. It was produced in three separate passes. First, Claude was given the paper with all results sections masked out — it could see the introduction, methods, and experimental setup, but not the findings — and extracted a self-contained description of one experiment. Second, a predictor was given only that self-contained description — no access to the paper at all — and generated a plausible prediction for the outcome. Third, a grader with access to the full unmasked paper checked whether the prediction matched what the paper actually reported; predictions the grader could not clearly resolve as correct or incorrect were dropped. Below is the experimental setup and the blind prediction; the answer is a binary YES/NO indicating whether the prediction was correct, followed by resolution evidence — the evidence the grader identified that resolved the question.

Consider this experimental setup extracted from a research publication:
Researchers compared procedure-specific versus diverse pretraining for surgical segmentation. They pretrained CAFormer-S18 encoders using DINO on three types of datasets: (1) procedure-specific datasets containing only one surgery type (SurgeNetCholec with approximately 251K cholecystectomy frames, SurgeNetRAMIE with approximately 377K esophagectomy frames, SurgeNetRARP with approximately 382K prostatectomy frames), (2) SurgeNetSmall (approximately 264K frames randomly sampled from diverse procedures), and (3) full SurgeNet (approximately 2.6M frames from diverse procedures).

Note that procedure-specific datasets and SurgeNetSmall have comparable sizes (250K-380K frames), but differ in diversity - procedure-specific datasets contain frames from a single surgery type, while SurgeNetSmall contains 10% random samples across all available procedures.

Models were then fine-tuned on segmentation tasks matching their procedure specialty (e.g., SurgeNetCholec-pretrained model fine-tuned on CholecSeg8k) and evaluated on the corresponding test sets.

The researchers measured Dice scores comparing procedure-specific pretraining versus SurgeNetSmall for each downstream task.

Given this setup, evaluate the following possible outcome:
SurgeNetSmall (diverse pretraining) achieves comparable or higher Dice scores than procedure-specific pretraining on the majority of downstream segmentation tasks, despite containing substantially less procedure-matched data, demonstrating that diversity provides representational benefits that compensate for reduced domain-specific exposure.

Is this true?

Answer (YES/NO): NO